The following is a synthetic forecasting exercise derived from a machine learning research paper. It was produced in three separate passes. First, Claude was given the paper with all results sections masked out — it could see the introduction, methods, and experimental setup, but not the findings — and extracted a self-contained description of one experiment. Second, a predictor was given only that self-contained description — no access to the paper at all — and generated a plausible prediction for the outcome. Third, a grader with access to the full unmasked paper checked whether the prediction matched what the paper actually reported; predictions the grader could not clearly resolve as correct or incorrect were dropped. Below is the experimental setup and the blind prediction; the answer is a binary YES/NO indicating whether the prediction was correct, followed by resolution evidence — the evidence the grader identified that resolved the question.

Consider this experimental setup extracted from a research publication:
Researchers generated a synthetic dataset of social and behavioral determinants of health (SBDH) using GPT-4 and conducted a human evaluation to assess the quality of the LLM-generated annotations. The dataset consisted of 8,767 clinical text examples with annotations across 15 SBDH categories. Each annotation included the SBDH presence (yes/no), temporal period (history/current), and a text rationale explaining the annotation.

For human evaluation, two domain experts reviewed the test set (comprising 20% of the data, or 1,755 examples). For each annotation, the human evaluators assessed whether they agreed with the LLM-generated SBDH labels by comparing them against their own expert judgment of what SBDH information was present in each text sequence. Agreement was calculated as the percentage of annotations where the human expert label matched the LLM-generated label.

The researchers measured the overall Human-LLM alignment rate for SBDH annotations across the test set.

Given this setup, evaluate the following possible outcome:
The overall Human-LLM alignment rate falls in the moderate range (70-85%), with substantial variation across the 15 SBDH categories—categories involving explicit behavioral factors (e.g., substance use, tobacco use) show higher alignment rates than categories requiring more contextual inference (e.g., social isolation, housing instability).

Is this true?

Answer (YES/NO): NO